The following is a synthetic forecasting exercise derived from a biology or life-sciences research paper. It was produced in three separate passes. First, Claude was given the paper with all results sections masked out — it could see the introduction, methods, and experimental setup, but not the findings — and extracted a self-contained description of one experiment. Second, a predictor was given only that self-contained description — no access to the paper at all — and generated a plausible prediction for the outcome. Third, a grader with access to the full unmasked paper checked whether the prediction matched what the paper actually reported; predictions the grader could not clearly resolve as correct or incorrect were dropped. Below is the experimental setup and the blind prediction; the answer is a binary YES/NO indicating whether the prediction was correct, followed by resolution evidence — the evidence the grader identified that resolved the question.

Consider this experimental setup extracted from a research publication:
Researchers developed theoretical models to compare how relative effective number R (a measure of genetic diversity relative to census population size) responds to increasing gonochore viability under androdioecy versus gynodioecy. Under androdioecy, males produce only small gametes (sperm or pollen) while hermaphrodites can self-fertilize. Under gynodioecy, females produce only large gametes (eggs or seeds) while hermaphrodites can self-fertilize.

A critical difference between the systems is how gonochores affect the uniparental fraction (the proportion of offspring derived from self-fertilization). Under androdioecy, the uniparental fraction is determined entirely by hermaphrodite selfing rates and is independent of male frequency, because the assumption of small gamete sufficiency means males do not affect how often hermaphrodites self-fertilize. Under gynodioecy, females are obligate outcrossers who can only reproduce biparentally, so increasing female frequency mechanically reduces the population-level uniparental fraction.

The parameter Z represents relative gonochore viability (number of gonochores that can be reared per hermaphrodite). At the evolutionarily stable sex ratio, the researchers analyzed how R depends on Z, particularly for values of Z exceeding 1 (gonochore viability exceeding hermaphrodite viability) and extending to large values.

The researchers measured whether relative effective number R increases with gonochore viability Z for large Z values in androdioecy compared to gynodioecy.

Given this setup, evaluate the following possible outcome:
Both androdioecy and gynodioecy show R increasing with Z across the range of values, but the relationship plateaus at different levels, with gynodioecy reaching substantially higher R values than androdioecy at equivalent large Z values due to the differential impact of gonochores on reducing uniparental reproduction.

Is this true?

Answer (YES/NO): NO